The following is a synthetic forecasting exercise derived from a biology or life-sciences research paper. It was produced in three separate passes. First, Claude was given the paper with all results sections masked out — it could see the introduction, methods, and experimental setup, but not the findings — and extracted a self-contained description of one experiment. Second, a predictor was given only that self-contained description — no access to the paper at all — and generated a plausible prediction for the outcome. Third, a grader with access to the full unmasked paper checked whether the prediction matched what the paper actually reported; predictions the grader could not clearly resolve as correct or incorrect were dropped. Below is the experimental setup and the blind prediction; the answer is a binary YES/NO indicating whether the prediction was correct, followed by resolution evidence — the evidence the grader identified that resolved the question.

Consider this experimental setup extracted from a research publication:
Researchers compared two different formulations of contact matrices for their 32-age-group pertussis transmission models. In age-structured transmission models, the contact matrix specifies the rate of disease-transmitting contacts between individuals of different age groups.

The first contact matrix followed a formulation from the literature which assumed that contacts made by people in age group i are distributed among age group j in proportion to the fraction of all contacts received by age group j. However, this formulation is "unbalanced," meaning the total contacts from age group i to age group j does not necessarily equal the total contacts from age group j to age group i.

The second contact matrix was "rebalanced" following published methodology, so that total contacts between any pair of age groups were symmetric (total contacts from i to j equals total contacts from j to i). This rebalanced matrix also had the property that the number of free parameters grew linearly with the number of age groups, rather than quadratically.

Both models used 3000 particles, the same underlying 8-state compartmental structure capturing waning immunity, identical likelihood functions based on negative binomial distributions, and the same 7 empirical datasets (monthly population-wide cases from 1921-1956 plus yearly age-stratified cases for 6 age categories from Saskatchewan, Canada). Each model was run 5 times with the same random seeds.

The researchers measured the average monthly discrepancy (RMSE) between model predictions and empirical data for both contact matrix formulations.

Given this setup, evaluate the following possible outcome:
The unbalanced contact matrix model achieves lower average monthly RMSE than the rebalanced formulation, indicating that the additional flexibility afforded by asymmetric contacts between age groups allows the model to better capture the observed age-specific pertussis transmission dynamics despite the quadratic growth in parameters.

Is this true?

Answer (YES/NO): NO